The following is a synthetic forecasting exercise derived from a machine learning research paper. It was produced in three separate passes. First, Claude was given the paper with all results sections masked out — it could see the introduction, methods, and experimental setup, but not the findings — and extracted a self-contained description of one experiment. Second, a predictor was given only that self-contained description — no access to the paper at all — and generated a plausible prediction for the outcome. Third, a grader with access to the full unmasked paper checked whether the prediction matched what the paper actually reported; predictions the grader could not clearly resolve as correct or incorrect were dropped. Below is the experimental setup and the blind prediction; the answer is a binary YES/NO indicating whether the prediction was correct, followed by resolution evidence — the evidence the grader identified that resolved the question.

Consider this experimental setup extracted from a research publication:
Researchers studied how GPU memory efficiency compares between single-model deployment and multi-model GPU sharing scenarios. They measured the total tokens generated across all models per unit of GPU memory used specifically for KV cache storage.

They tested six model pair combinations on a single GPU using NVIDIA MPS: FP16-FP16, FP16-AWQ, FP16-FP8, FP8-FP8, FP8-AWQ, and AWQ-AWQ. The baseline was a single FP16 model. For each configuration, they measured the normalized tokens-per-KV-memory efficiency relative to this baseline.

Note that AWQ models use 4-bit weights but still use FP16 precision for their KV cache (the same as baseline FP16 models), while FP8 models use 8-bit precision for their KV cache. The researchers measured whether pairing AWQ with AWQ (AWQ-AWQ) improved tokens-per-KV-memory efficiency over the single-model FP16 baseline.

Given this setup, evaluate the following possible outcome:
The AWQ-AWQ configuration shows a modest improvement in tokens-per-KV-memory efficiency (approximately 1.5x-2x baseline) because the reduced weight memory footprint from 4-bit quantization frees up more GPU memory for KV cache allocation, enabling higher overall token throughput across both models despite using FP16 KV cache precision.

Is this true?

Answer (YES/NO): NO